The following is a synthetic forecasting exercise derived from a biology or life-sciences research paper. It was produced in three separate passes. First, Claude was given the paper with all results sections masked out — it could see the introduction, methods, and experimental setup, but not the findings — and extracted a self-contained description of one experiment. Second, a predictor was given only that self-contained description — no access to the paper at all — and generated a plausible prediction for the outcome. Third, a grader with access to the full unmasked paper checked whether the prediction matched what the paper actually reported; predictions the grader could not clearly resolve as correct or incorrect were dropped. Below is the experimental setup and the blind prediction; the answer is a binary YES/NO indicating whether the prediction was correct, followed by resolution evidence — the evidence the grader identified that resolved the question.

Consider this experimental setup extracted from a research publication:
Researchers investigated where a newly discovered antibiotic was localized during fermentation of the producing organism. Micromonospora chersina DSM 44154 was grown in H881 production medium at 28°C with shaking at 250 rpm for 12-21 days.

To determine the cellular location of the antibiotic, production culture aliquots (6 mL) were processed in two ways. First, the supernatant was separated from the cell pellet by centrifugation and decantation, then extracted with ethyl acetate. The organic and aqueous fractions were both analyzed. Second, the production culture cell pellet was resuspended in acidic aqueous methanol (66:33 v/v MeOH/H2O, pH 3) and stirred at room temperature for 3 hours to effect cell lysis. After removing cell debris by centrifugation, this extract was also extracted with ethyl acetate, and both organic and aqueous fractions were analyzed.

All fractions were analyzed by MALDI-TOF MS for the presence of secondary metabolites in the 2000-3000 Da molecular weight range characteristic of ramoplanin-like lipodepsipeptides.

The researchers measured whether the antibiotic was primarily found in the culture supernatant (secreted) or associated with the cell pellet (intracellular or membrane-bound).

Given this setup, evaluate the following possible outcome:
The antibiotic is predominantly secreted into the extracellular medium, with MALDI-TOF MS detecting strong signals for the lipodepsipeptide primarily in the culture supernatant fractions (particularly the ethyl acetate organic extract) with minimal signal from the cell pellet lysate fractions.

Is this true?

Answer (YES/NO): NO